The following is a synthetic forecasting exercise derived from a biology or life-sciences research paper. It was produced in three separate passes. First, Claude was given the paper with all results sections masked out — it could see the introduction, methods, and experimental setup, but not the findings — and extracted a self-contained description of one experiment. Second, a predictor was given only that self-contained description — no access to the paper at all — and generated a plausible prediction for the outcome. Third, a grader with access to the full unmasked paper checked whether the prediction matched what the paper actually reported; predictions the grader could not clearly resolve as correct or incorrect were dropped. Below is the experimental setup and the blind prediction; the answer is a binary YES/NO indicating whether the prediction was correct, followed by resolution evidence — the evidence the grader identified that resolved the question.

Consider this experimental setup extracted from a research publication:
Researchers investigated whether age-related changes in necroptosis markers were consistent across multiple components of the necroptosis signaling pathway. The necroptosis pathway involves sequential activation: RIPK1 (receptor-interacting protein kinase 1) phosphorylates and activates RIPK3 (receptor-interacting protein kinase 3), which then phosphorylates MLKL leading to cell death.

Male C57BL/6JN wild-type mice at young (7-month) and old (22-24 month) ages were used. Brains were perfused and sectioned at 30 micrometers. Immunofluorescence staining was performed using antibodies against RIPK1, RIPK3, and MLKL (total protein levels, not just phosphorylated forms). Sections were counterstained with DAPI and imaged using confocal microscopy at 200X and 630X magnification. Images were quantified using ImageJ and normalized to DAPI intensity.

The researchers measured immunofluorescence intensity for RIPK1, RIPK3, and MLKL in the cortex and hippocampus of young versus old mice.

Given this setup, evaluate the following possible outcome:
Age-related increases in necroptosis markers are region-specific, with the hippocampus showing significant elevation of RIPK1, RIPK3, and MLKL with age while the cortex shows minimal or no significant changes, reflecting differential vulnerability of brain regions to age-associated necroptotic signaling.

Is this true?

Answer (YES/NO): NO